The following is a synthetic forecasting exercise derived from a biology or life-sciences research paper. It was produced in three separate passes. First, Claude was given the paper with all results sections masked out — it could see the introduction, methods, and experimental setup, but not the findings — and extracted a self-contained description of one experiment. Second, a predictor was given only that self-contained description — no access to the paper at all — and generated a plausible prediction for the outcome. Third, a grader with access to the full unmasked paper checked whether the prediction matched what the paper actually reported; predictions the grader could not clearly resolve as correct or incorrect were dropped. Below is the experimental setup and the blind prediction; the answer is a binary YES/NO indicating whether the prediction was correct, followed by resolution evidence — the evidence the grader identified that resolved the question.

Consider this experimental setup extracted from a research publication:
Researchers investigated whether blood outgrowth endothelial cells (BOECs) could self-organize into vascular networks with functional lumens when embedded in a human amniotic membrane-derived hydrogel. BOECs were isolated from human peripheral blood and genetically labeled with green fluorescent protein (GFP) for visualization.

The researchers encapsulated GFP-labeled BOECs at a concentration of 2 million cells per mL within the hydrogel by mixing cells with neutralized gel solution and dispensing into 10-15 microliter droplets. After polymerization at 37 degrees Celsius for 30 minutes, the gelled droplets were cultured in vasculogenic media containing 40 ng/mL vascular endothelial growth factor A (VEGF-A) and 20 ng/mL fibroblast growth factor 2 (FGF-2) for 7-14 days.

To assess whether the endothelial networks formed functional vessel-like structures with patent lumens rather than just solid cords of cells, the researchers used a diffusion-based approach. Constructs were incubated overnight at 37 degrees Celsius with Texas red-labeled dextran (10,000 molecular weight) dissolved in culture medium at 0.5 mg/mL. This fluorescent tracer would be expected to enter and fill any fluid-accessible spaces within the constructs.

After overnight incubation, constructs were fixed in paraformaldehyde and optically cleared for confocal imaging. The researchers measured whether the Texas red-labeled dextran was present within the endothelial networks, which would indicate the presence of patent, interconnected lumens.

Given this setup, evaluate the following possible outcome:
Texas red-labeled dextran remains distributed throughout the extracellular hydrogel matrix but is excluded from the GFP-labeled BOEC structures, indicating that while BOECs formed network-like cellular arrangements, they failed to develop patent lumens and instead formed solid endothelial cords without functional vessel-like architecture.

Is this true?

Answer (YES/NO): NO